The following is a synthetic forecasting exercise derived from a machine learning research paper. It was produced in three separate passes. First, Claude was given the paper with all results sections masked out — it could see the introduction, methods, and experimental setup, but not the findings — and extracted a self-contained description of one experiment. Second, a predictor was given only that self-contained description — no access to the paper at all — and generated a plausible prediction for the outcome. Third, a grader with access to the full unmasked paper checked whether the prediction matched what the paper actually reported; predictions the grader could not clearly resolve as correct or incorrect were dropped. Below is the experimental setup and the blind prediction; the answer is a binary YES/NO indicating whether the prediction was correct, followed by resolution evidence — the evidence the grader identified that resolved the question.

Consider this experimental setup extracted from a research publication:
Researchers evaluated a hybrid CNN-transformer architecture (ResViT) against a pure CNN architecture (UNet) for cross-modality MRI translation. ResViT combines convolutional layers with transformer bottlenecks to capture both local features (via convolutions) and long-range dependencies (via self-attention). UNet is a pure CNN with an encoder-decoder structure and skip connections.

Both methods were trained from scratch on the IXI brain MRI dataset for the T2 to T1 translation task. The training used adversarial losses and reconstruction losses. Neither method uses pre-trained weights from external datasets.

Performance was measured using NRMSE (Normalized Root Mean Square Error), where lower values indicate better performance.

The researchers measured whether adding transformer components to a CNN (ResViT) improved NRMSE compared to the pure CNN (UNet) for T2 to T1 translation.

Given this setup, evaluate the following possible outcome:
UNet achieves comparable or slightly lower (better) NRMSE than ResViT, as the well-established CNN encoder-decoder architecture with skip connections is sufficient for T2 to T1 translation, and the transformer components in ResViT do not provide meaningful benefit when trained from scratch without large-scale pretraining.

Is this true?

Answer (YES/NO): NO